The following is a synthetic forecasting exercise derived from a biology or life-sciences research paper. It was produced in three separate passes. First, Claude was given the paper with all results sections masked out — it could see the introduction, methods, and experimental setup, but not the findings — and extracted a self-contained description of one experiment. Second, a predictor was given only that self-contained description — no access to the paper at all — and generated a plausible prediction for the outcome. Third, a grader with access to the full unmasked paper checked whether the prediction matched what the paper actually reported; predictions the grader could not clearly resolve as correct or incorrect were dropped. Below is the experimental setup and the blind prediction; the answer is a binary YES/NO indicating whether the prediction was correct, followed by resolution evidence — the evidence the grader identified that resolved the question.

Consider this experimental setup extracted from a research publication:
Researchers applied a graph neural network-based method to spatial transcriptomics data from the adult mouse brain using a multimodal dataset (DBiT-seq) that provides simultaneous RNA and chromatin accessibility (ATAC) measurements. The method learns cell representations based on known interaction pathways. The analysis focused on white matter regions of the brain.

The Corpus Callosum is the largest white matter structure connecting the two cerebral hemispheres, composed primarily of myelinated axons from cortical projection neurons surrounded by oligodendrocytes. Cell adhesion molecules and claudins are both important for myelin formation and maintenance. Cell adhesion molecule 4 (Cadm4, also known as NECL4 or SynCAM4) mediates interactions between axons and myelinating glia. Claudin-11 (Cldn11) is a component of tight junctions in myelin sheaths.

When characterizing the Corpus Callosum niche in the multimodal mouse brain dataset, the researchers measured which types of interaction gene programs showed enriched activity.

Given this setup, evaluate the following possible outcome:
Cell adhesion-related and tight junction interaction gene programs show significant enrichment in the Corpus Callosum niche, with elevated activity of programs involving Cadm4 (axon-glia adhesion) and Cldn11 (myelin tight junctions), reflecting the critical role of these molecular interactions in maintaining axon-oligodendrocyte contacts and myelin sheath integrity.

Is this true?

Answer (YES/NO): YES